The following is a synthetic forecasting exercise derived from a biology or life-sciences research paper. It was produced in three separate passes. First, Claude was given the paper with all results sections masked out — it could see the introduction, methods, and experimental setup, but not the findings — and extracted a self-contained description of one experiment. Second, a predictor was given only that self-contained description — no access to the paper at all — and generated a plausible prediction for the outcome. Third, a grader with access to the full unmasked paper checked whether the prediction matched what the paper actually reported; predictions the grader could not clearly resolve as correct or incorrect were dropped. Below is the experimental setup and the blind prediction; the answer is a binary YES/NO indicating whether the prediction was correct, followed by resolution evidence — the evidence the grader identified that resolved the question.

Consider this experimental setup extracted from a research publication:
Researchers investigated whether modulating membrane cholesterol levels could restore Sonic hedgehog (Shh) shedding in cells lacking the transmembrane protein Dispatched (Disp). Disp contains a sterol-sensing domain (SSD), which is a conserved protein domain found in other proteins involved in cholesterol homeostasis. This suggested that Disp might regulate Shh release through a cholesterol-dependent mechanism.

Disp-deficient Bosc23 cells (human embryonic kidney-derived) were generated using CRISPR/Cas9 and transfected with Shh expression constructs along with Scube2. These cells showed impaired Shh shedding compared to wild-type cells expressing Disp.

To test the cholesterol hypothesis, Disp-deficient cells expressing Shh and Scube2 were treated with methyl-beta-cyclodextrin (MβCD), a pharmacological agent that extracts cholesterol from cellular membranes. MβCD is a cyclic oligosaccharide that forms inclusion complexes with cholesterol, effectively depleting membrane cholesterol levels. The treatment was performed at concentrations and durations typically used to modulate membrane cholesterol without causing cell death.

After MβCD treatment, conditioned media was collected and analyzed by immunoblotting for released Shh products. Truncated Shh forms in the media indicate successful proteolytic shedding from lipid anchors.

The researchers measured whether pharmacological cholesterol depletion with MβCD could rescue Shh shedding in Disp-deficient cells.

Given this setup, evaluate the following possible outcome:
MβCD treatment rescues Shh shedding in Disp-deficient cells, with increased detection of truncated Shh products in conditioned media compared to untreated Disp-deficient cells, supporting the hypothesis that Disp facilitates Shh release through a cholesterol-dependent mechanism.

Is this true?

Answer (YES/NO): YES